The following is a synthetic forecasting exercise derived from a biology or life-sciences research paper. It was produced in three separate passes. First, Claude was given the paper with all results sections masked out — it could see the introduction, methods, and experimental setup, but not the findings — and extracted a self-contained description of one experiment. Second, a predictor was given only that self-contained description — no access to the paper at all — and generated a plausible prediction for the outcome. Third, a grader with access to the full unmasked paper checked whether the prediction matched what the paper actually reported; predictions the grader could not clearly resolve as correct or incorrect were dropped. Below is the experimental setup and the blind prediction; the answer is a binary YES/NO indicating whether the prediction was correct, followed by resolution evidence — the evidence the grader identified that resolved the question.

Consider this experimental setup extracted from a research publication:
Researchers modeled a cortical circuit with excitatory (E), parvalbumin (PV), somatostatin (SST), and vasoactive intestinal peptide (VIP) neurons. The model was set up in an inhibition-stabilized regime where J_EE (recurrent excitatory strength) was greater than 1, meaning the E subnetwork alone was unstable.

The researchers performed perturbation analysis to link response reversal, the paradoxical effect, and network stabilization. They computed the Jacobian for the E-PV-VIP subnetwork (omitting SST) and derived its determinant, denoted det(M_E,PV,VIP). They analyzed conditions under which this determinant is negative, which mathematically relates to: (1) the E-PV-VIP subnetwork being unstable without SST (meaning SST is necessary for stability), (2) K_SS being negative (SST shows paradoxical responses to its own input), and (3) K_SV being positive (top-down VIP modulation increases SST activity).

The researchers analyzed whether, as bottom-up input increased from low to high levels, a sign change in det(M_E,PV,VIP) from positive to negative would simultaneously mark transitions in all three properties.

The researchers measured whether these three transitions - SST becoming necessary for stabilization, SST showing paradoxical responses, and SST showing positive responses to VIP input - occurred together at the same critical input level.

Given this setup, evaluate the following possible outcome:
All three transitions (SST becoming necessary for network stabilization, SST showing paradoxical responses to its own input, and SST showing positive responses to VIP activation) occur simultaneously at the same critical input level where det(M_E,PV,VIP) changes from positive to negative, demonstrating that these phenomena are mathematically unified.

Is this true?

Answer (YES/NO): YES